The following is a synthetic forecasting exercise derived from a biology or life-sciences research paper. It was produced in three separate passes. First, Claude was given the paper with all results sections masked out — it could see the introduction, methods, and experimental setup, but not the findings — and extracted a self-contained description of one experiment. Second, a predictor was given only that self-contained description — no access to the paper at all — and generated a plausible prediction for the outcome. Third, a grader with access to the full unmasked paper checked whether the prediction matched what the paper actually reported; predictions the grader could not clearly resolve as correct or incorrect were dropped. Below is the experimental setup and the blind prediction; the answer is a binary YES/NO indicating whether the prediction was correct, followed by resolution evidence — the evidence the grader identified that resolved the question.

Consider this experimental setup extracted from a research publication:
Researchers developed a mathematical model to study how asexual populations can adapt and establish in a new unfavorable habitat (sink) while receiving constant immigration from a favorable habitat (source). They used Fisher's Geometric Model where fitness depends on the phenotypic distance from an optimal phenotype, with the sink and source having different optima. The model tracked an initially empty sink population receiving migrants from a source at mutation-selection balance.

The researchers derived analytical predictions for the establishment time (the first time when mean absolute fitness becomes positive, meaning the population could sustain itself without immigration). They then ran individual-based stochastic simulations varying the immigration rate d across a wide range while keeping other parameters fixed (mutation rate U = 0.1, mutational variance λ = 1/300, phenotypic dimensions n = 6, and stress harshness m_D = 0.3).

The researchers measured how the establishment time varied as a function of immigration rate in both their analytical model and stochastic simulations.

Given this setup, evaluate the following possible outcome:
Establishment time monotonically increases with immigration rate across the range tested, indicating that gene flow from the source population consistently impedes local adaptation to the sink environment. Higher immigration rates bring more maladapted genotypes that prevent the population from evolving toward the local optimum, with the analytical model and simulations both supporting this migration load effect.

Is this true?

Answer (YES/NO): NO